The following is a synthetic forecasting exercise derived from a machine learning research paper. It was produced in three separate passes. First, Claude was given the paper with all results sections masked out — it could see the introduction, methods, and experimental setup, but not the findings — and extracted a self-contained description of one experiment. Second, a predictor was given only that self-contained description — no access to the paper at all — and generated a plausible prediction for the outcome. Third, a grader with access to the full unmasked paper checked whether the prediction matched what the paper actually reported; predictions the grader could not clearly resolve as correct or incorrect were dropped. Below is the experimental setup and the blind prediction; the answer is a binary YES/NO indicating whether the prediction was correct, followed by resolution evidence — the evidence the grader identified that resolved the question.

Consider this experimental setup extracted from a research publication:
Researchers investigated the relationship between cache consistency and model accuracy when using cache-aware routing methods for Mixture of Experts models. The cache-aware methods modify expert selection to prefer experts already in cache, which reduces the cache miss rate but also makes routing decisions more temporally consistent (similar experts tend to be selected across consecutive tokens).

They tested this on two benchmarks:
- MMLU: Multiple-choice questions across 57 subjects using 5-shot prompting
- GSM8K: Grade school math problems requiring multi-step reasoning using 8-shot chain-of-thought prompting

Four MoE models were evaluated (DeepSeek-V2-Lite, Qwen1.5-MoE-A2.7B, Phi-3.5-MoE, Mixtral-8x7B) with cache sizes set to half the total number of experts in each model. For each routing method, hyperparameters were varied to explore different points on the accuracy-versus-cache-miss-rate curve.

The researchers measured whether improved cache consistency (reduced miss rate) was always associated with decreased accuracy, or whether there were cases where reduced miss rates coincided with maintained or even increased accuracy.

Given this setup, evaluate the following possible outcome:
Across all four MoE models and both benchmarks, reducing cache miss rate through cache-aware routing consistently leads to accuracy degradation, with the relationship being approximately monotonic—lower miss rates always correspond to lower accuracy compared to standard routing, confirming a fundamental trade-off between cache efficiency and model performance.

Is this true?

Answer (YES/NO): NO